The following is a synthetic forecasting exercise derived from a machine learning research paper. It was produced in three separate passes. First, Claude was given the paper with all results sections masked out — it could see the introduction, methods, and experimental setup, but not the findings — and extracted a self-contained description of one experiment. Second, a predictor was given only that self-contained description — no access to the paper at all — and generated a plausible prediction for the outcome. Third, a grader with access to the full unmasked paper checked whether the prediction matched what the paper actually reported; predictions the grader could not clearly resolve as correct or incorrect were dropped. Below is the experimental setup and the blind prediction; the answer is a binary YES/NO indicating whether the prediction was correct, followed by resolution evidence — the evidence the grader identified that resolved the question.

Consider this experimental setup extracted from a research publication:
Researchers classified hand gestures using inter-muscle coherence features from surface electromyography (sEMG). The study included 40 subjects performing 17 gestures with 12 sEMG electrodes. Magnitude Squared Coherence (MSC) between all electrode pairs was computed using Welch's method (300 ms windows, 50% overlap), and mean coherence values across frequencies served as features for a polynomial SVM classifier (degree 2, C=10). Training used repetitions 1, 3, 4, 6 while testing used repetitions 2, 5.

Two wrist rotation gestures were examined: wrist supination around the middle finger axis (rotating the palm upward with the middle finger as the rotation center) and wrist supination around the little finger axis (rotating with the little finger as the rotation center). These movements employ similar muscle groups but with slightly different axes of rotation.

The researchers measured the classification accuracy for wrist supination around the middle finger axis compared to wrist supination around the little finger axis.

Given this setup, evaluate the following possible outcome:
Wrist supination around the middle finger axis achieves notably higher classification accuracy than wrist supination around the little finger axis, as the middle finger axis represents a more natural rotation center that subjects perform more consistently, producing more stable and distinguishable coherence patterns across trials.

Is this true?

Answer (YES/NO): NO